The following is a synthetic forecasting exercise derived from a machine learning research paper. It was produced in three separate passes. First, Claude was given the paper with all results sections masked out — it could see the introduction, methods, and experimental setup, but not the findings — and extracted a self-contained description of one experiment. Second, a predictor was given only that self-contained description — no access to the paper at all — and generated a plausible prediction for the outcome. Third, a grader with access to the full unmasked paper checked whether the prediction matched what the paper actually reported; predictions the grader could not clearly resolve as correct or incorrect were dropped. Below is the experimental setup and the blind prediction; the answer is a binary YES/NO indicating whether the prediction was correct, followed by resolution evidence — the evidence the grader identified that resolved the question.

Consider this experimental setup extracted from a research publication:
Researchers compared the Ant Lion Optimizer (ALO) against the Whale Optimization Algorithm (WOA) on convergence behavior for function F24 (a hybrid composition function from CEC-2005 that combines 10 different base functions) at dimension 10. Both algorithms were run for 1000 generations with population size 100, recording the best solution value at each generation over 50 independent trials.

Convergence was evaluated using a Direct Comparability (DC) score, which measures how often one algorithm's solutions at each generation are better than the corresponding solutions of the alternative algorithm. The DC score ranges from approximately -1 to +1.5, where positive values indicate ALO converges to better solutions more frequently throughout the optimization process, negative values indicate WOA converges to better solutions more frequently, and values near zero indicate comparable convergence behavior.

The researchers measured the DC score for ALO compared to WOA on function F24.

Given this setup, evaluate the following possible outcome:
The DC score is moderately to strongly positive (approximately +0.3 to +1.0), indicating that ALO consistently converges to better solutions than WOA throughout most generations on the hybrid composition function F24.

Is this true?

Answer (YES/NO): YES